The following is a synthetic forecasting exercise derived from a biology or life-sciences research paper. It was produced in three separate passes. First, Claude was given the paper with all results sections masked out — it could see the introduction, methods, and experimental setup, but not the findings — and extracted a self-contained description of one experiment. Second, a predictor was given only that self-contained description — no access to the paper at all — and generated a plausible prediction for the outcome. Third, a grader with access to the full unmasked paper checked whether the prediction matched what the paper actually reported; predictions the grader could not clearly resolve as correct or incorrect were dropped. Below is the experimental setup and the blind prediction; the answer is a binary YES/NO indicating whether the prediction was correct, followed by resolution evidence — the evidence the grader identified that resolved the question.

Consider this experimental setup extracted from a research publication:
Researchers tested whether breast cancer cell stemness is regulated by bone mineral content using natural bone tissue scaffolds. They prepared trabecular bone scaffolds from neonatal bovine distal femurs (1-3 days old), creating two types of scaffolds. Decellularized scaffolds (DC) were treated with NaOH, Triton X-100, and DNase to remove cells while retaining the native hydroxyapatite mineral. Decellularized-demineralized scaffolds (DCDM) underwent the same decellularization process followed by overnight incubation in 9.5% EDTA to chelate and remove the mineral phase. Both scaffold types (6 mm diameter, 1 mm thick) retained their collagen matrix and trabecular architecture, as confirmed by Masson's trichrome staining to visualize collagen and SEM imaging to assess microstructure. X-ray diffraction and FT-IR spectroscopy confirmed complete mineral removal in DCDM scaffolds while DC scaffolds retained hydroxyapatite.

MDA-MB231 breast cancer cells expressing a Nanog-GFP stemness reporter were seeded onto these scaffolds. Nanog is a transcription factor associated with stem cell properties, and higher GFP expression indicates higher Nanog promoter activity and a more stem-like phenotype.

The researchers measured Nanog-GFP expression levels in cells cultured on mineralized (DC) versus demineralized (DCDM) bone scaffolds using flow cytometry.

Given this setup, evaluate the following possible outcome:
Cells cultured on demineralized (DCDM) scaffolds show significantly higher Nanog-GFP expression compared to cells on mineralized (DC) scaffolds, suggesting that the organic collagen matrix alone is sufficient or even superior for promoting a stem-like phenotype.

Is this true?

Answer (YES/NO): NO